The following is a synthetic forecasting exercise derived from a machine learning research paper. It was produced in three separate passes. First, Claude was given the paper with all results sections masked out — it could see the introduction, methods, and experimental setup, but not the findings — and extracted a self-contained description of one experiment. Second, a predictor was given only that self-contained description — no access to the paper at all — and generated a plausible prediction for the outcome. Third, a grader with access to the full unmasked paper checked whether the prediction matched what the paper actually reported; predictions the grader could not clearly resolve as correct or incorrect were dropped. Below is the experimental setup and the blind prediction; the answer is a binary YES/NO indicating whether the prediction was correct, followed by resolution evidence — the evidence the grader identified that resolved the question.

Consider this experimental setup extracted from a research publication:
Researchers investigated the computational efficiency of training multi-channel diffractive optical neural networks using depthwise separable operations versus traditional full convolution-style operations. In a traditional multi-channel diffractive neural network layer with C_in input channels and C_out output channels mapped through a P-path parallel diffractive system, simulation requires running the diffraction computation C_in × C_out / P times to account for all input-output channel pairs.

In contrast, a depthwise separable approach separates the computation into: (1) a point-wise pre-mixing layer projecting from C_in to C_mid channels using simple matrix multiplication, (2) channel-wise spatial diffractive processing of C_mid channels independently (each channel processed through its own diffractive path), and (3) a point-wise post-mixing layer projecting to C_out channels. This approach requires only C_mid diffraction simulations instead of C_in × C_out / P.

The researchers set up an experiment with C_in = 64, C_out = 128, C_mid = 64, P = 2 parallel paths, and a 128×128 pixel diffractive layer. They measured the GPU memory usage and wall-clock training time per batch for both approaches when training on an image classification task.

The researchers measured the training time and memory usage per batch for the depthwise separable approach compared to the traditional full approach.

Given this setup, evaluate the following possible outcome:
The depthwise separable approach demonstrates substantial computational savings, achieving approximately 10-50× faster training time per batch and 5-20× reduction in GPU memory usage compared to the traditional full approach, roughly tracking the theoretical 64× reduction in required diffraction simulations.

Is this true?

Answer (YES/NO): NO